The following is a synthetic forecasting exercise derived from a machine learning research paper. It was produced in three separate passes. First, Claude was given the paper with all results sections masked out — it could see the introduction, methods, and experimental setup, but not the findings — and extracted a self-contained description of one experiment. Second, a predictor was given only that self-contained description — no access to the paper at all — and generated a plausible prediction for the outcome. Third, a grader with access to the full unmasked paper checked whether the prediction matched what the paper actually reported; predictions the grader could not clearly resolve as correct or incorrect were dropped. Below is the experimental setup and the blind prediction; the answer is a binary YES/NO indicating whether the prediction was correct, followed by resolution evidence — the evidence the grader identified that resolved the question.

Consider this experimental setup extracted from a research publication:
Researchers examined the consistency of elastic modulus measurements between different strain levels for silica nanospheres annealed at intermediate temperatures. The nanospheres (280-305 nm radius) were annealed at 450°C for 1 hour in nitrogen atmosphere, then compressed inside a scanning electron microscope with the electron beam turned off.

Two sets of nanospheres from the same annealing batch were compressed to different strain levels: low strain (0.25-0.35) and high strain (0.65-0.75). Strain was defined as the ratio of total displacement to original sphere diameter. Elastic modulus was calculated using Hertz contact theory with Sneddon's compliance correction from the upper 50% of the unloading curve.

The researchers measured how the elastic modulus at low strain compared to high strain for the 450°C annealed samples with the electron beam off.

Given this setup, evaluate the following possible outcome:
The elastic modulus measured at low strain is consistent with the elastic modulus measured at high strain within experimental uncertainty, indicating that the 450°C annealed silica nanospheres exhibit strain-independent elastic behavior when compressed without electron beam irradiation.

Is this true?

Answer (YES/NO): NO